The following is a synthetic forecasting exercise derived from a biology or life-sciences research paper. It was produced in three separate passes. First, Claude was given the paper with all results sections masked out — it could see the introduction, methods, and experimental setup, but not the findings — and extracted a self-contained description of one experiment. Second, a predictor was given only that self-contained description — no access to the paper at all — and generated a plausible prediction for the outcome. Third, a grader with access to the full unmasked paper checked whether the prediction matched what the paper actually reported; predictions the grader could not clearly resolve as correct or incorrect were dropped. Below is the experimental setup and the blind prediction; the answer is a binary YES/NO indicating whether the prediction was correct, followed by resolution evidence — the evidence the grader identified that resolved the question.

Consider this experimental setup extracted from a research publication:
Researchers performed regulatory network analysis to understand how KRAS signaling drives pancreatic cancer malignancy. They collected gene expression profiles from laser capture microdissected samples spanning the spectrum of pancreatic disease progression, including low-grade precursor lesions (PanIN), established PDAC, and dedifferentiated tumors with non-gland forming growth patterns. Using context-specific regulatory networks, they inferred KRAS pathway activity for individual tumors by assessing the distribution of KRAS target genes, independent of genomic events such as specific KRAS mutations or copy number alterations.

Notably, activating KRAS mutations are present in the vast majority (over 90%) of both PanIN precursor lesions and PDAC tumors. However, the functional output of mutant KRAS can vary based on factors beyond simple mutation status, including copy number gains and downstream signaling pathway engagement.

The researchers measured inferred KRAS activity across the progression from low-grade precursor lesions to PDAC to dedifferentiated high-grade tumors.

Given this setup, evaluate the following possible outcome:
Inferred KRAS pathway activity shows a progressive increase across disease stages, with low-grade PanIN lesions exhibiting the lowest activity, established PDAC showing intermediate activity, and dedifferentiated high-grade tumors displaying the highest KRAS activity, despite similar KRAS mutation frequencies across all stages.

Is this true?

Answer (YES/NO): YES